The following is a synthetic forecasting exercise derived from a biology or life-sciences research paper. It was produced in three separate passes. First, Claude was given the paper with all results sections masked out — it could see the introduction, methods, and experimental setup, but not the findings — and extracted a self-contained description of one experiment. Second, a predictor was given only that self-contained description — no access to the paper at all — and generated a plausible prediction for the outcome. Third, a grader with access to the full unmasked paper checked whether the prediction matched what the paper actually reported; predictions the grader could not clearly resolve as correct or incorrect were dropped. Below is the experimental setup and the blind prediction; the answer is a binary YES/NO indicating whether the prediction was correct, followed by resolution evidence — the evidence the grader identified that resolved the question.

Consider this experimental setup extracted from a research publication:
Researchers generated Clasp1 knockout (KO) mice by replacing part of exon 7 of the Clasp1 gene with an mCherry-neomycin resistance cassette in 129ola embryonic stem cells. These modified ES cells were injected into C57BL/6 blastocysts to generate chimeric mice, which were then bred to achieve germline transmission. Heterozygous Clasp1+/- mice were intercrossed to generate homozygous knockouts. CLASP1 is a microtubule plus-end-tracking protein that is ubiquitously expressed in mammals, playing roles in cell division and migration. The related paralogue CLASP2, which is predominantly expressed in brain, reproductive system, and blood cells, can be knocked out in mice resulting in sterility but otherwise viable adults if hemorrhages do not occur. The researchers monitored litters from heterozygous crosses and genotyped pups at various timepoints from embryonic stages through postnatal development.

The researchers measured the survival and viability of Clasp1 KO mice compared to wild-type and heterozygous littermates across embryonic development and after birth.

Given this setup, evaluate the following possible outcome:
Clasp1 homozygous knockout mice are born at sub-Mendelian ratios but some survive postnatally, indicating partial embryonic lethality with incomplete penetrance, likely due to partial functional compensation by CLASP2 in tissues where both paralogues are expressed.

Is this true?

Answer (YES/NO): NO